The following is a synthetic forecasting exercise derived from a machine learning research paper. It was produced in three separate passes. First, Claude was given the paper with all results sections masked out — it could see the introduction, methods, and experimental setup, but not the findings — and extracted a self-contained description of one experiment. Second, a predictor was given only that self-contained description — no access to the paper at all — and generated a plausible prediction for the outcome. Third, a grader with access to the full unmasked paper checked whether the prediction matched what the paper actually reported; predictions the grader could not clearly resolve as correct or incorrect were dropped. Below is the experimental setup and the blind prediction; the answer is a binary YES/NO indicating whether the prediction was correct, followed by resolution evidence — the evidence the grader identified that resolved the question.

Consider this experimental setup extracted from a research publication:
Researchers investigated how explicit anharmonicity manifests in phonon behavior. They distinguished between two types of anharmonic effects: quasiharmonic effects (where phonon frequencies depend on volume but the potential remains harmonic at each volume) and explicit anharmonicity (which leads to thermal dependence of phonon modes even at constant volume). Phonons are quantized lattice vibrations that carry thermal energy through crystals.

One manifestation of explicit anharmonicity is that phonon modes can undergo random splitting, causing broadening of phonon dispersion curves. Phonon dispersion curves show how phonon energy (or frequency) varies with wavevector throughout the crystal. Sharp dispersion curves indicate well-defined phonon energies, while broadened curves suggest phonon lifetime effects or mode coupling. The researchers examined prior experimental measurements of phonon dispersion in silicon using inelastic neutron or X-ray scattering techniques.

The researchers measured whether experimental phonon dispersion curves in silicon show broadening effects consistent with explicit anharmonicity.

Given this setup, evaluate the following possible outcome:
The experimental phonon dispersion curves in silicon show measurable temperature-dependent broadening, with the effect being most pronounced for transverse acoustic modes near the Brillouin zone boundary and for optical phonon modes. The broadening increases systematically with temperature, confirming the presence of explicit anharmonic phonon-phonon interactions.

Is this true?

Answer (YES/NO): NO